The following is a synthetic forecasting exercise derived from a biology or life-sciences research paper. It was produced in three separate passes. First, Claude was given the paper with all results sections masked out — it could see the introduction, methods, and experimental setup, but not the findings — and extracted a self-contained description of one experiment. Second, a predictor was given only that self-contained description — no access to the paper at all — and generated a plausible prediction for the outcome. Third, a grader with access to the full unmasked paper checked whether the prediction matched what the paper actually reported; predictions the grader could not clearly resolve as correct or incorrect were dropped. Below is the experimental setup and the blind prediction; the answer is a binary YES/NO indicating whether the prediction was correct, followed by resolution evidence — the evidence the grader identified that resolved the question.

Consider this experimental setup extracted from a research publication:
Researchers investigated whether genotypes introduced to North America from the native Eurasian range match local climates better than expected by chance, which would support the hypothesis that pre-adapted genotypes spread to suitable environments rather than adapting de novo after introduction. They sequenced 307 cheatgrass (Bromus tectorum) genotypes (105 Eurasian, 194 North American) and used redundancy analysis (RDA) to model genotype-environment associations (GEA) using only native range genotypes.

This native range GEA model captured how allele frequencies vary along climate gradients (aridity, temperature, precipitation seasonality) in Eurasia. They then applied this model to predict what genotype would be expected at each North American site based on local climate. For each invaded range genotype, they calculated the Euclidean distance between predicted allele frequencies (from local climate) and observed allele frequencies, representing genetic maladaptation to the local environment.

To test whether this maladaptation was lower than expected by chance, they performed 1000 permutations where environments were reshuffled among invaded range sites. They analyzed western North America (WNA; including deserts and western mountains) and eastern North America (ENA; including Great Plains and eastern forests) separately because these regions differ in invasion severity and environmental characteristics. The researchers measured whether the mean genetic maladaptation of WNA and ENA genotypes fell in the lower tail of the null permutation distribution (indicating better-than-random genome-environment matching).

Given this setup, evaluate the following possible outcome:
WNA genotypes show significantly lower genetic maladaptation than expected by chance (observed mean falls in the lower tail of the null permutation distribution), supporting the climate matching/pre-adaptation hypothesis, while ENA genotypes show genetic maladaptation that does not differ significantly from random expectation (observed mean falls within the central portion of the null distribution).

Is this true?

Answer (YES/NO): YES